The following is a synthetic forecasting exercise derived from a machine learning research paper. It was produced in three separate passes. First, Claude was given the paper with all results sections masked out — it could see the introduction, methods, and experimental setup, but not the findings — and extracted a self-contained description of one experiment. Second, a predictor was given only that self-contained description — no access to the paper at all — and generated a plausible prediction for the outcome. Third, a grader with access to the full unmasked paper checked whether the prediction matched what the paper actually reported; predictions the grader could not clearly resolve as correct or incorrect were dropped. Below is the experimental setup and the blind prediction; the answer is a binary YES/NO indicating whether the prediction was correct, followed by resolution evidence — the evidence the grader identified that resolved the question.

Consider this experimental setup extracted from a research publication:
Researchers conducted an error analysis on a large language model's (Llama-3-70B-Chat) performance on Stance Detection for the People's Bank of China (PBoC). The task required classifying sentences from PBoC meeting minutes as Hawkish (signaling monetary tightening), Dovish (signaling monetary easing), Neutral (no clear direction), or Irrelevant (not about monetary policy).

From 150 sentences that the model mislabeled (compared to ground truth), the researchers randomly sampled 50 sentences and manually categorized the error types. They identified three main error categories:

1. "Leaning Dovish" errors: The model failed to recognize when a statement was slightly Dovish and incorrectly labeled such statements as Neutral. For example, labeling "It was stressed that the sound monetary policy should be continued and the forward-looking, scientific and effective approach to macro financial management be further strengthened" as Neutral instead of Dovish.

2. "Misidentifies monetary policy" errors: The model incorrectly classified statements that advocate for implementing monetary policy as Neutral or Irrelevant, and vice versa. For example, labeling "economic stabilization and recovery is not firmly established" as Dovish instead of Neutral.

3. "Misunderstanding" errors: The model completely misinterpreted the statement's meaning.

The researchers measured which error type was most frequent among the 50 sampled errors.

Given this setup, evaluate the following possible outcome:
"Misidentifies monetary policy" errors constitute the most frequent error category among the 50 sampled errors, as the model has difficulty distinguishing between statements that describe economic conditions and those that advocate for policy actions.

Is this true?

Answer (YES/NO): NO